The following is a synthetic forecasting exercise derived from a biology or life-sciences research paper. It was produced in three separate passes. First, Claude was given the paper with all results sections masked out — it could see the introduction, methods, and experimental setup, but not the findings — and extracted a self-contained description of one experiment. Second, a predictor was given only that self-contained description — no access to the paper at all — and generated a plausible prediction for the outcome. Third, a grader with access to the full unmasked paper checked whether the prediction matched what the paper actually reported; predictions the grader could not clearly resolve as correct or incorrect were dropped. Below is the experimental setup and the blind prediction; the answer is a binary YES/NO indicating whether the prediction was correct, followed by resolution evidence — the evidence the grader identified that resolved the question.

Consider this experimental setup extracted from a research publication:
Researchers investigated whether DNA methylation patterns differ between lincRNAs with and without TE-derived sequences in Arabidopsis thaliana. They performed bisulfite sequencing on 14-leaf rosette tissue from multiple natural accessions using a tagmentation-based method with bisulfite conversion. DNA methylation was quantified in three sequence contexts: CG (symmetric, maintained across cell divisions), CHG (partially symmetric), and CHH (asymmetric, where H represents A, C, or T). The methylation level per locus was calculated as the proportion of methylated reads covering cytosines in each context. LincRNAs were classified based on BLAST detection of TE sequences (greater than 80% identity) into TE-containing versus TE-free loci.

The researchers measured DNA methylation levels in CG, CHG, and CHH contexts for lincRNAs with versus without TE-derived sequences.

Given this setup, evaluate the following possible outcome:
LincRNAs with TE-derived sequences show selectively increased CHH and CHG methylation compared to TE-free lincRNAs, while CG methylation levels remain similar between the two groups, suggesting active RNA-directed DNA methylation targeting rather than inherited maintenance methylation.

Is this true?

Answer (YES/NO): NO